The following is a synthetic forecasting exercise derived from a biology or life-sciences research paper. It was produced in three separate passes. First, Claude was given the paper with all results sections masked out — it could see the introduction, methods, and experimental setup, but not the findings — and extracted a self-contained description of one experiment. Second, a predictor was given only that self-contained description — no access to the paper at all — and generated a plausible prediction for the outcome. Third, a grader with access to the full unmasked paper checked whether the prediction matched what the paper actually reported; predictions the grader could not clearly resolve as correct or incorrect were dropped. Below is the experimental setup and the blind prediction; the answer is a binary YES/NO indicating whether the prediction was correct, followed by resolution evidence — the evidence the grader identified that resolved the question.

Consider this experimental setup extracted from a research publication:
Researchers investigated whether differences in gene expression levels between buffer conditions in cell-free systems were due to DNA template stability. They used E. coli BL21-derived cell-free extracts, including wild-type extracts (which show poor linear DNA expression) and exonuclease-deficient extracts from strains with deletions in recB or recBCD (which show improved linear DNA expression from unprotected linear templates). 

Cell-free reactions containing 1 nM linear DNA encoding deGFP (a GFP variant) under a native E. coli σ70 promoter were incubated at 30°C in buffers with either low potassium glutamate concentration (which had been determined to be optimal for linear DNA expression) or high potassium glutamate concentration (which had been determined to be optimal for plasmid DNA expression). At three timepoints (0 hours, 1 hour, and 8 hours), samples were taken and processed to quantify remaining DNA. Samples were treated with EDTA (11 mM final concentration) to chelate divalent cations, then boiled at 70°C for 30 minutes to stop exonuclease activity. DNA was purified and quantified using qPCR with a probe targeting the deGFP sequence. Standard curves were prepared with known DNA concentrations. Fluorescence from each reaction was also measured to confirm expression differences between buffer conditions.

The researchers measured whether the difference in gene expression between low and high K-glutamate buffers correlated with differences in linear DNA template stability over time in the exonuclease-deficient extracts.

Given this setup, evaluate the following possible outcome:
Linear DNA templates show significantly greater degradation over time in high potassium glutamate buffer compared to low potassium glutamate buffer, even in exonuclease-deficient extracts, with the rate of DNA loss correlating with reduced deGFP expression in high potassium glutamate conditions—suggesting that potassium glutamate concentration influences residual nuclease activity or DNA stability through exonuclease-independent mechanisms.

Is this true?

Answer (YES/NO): NO